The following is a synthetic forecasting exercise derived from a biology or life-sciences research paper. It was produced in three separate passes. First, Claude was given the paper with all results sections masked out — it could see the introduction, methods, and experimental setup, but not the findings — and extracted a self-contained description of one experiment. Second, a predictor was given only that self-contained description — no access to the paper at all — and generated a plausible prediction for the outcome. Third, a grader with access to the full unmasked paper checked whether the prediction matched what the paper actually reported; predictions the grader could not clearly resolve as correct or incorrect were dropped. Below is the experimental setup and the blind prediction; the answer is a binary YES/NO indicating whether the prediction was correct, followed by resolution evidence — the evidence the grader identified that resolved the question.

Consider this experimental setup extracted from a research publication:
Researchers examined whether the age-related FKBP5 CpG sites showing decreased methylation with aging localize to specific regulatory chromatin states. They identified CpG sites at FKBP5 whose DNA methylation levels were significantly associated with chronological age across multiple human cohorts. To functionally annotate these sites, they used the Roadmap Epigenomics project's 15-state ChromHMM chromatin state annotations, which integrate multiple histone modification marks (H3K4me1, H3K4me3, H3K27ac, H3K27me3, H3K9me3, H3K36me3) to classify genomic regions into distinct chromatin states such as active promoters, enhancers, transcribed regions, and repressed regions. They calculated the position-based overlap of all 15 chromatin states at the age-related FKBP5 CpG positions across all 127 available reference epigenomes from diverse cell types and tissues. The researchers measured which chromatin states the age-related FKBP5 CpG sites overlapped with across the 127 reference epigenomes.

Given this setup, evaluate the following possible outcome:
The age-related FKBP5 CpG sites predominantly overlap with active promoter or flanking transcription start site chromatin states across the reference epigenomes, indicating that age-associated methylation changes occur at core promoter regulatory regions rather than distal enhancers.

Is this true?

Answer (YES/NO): NO